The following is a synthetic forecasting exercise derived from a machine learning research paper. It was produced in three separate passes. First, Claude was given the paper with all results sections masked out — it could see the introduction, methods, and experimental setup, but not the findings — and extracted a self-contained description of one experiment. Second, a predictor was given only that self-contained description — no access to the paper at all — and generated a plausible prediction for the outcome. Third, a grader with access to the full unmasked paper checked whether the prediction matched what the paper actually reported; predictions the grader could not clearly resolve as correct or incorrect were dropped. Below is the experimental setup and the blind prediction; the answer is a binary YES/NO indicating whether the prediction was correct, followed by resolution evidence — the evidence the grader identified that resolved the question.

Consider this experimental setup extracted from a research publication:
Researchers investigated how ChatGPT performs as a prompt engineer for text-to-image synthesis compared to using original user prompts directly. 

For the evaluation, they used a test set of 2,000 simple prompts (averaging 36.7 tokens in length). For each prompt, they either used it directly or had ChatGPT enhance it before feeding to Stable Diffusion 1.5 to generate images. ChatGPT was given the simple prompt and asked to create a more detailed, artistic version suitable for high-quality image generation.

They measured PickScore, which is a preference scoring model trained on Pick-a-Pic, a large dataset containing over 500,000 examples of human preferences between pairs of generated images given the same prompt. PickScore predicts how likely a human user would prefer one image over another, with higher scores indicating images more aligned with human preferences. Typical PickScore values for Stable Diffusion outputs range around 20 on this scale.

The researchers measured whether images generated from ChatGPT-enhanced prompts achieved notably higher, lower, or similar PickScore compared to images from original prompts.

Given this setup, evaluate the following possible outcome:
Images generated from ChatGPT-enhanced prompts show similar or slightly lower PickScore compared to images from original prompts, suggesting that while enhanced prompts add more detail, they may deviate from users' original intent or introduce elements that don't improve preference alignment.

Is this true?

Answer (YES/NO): YES